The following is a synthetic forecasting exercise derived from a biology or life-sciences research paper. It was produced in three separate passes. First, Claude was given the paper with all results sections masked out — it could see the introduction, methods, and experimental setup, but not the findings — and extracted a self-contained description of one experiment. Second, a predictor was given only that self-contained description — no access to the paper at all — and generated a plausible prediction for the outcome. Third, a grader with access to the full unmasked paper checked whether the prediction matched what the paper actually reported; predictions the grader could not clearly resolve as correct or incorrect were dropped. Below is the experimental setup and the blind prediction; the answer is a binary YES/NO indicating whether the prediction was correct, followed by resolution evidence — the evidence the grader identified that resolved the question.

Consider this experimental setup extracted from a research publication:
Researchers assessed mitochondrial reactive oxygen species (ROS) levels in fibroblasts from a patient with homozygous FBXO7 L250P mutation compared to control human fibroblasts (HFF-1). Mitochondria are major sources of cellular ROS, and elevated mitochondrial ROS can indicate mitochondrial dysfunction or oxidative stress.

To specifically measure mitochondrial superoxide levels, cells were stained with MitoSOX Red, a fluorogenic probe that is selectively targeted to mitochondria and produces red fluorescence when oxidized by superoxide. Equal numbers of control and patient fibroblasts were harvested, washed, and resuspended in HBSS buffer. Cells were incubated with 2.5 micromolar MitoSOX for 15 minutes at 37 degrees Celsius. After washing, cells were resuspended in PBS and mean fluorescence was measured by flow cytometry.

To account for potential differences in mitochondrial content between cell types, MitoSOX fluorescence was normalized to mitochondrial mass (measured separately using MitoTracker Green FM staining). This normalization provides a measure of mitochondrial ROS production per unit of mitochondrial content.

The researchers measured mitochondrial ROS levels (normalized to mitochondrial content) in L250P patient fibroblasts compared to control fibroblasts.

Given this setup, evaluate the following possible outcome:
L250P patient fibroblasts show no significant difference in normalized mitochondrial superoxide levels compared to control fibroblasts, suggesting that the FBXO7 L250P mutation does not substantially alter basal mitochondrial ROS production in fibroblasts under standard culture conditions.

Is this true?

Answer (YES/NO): NO